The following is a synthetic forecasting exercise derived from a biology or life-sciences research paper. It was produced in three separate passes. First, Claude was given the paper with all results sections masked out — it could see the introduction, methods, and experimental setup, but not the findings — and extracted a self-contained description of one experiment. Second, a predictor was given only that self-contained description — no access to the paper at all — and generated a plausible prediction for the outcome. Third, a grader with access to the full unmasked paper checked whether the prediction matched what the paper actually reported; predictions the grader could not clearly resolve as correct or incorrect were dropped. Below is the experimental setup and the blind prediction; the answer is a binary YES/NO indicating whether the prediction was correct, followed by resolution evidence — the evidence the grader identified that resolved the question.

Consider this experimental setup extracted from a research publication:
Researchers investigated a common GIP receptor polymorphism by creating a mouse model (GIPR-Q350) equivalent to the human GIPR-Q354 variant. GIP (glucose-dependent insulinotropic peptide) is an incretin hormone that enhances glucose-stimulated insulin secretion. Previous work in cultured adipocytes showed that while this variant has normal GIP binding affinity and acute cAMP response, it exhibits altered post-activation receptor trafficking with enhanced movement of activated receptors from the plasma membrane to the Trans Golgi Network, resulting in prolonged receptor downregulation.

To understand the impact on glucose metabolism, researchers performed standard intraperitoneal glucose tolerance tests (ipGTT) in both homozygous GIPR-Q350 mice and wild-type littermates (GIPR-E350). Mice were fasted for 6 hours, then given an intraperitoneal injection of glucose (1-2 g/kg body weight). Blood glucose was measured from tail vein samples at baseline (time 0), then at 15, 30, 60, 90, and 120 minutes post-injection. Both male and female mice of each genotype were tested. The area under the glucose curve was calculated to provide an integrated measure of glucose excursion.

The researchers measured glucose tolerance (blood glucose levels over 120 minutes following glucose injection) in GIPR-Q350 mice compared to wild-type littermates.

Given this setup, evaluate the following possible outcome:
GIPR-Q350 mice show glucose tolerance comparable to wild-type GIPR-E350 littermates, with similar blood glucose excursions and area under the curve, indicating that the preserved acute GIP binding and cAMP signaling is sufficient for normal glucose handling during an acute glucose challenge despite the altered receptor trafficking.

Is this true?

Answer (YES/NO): NO